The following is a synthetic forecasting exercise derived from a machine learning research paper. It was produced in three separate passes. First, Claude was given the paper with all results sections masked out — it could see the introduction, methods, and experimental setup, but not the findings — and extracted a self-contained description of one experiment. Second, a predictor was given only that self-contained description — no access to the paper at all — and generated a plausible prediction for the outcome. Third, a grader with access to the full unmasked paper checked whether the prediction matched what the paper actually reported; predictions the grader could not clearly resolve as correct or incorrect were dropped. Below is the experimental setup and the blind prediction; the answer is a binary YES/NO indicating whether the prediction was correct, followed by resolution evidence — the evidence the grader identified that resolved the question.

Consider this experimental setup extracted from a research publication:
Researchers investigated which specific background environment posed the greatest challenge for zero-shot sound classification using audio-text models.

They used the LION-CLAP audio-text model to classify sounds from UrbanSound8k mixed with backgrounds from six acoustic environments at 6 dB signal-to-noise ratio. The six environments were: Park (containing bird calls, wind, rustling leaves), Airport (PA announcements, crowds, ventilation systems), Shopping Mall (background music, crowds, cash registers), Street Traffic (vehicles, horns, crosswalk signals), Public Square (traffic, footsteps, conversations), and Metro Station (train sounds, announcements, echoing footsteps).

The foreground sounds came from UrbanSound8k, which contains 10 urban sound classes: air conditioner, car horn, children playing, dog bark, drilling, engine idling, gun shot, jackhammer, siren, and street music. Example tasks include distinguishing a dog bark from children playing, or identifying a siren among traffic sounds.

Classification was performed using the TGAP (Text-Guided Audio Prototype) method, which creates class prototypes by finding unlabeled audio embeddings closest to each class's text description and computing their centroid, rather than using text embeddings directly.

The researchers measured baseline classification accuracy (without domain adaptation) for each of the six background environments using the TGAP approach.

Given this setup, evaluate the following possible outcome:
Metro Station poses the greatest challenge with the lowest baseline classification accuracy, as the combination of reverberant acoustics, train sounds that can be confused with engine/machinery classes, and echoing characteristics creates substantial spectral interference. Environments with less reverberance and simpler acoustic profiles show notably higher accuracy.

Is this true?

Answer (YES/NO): YES